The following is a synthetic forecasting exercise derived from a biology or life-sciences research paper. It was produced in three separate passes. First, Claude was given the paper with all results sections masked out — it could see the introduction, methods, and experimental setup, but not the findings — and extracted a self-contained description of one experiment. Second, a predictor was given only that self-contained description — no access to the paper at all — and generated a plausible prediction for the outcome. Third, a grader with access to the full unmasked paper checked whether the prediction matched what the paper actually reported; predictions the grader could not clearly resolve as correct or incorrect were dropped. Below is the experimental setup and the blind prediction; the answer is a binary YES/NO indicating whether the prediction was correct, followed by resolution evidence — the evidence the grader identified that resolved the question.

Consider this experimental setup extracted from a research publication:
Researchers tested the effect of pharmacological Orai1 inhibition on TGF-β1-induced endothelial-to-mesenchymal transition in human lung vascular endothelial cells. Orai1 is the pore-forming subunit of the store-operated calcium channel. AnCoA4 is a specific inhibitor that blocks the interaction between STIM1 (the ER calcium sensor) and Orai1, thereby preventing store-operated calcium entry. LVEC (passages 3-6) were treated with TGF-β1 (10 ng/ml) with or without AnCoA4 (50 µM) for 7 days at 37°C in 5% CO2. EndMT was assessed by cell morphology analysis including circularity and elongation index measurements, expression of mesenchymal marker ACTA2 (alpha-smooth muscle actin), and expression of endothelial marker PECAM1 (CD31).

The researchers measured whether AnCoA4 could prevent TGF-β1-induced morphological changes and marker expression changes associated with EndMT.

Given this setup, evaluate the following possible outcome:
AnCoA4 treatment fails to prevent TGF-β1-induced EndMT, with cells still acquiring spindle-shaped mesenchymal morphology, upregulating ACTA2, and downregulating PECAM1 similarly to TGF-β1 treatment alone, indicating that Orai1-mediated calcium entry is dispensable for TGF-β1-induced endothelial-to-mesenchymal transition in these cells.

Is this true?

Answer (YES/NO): NO